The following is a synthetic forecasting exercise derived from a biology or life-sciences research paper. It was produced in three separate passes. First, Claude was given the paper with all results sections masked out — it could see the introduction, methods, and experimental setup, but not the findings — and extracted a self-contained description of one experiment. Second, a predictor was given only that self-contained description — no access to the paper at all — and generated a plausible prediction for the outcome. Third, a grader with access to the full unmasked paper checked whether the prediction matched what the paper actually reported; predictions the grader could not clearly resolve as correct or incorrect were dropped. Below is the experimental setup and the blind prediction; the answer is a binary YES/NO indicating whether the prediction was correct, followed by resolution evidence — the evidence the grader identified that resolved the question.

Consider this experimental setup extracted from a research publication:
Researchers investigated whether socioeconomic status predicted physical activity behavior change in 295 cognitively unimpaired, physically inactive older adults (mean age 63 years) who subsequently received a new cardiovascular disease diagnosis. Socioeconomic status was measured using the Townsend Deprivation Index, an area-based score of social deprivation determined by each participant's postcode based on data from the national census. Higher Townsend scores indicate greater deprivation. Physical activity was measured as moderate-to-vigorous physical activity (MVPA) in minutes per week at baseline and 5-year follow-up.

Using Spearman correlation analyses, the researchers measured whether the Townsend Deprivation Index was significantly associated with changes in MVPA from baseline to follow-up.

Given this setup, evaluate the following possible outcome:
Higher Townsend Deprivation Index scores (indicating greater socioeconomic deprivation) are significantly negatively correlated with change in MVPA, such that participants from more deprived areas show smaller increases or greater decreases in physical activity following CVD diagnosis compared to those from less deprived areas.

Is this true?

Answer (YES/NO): NO